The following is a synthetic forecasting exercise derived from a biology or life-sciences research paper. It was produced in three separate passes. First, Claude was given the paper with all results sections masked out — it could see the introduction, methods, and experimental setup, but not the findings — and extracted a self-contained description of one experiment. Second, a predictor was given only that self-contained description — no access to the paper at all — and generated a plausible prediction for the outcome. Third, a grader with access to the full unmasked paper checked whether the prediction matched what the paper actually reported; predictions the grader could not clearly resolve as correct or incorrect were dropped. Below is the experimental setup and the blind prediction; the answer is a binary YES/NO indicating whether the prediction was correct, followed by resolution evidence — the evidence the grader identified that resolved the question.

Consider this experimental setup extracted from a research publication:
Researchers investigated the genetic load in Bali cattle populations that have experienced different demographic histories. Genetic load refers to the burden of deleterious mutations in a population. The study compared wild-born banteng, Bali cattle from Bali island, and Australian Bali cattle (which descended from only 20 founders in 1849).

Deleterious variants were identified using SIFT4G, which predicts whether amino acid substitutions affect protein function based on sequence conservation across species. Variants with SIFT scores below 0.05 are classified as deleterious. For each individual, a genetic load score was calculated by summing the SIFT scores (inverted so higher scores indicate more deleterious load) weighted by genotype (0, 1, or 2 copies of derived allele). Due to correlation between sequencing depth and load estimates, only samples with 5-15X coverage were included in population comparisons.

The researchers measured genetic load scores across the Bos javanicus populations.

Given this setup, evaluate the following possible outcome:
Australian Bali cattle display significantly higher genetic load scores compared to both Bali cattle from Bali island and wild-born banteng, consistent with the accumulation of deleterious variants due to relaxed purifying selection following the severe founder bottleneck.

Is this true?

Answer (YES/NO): NO